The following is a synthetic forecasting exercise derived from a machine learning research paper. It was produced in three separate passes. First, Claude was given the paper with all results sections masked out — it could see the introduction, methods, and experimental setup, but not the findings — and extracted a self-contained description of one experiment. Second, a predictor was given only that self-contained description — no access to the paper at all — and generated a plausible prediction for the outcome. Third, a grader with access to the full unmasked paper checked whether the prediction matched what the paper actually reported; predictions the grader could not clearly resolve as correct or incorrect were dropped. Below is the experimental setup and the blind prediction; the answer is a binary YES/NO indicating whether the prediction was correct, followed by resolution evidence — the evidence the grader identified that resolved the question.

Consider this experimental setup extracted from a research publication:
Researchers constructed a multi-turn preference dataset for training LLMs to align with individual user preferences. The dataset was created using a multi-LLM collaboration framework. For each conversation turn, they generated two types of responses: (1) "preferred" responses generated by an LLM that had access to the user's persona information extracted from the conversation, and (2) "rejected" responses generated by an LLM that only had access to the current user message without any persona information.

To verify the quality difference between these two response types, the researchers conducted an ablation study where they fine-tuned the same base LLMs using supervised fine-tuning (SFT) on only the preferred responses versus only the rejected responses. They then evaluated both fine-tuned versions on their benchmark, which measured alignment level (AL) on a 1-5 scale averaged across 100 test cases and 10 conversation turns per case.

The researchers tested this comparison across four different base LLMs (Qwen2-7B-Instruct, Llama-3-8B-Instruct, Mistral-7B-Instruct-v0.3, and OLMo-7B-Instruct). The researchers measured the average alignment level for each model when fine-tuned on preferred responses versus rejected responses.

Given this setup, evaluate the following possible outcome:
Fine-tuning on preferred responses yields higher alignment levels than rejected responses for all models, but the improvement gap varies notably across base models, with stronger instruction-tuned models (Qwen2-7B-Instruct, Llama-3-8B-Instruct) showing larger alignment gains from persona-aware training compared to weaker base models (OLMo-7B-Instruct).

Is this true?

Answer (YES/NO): NO